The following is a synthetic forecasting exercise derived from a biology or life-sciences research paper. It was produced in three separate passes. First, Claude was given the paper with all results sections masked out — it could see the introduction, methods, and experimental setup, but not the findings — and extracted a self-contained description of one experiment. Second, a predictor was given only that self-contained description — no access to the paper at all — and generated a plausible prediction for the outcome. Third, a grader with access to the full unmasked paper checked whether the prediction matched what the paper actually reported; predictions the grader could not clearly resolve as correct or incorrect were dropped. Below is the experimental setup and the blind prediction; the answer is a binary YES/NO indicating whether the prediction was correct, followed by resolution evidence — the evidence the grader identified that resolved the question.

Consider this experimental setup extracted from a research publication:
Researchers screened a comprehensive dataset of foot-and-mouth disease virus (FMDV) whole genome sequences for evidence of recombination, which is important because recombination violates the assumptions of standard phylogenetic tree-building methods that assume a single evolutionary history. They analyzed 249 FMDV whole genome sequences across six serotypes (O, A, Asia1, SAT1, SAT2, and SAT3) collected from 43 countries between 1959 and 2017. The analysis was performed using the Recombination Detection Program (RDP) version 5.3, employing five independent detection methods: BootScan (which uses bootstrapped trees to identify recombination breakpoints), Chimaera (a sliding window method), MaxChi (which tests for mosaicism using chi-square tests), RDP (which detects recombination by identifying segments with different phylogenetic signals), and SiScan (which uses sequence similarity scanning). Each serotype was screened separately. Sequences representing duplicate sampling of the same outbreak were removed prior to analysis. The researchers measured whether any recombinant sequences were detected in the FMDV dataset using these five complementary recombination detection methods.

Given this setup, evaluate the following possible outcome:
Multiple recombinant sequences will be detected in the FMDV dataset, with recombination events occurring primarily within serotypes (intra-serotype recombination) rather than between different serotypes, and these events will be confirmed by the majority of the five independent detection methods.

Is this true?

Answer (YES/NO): NO